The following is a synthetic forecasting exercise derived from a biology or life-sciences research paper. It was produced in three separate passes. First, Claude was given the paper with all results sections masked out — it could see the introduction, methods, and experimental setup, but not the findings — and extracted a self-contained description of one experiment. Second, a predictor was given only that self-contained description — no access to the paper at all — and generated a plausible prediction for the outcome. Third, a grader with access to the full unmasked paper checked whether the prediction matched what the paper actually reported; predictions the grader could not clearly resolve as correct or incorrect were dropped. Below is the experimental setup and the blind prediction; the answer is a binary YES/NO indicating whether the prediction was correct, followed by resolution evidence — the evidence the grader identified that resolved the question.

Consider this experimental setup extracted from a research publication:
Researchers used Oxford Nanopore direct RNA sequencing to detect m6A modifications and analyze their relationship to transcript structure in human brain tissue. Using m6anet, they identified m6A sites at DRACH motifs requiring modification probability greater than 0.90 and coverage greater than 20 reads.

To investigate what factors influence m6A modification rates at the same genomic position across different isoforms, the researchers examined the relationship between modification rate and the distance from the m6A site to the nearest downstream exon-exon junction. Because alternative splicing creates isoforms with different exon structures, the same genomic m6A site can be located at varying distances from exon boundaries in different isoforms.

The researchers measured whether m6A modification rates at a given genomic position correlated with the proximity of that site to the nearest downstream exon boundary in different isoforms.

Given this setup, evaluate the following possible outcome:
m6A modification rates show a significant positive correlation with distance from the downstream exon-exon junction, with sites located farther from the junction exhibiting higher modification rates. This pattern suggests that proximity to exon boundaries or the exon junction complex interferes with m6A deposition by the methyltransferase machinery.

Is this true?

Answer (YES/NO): YES